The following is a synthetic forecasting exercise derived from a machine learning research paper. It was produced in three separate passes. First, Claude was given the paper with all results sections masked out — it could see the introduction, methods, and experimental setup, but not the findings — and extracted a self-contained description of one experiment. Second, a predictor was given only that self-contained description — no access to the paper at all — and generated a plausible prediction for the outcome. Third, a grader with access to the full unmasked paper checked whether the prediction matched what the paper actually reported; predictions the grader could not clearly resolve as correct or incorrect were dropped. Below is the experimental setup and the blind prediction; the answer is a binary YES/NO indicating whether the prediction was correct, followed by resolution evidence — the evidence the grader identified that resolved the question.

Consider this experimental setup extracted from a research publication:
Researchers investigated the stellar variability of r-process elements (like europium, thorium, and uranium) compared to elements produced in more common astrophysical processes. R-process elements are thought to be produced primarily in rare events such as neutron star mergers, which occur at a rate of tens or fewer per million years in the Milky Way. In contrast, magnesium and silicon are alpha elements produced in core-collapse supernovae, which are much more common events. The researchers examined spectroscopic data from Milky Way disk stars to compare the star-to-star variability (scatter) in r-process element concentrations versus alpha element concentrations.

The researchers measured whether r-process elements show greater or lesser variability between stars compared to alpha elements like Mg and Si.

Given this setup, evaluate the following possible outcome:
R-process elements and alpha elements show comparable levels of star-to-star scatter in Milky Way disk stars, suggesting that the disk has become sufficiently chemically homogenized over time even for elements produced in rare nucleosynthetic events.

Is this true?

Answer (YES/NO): NO